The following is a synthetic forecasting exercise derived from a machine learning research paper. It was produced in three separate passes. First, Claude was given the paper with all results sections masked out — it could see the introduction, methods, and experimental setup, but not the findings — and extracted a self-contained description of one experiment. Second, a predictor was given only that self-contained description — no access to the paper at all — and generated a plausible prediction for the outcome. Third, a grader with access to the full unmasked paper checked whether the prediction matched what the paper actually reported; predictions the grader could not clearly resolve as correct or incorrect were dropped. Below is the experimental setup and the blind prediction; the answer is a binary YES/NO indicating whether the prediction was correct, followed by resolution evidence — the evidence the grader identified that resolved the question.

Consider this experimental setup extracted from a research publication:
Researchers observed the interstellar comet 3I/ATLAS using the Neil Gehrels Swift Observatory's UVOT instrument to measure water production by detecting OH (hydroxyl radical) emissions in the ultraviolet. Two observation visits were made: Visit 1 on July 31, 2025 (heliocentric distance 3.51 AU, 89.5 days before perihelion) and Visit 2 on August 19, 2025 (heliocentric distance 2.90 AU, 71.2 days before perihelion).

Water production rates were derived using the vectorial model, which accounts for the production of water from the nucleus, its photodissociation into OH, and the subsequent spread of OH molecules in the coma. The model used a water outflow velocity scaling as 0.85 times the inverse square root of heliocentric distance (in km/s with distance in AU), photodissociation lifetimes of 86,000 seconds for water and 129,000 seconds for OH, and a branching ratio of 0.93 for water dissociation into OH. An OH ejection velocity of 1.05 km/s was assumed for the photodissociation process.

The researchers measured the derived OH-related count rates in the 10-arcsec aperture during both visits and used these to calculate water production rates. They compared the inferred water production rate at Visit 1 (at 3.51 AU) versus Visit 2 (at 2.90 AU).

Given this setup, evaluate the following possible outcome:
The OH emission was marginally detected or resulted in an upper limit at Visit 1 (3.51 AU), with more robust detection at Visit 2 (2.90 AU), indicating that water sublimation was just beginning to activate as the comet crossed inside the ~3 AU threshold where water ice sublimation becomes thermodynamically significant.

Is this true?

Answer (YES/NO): YES